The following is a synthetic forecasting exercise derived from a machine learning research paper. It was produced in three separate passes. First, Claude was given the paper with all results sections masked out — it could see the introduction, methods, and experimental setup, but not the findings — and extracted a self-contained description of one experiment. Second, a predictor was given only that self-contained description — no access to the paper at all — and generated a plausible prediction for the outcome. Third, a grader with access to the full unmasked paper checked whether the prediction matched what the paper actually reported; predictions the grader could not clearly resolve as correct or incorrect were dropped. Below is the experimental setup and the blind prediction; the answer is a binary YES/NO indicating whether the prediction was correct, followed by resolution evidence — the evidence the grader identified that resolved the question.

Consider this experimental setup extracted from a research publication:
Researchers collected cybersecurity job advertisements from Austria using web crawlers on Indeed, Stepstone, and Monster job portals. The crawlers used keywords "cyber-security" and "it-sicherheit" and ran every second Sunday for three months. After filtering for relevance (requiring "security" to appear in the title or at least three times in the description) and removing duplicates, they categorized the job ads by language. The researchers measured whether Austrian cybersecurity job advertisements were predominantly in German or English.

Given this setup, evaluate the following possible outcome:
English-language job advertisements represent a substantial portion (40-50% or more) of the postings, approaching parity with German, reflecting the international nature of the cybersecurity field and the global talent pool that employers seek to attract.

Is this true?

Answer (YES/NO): YES